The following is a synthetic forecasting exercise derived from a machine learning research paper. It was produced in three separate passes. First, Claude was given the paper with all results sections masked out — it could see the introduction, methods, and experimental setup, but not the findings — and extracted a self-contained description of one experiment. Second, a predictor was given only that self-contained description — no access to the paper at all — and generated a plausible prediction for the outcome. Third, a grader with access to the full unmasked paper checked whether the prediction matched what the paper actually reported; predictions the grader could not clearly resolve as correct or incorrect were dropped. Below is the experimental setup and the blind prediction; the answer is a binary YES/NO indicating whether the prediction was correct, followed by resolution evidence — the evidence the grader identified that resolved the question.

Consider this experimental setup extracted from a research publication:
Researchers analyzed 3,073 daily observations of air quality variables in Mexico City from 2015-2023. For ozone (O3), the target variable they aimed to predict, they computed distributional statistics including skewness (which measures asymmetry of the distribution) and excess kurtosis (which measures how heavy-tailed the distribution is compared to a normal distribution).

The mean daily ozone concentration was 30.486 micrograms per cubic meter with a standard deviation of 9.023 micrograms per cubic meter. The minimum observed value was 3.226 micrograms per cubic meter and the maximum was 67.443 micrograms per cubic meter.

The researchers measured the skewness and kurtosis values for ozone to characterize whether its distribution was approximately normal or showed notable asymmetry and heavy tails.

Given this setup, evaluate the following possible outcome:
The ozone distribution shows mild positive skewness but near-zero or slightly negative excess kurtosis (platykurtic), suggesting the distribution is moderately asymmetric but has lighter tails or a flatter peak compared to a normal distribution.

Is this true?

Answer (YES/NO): NO